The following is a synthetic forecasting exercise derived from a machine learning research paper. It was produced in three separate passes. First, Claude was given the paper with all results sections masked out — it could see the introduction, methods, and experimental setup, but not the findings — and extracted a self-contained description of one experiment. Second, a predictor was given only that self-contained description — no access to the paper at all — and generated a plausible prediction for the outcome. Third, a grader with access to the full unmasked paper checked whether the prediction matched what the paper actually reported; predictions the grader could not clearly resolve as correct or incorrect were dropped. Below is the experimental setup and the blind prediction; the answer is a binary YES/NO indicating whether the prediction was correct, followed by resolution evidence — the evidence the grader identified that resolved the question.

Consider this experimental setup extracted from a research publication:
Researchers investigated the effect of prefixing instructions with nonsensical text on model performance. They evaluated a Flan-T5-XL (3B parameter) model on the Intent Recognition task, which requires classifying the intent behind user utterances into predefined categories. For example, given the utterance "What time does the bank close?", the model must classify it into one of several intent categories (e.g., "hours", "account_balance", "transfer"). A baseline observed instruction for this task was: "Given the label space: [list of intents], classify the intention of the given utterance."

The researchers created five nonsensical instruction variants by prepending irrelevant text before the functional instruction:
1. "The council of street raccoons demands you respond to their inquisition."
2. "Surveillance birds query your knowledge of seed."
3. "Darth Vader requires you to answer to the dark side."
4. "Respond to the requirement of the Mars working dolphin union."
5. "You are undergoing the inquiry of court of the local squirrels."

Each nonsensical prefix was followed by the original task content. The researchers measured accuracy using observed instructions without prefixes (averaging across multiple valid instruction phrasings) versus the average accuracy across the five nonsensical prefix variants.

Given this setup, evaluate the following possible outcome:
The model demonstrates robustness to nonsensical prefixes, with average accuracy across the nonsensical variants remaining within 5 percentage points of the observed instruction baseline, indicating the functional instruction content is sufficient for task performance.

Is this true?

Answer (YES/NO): NO